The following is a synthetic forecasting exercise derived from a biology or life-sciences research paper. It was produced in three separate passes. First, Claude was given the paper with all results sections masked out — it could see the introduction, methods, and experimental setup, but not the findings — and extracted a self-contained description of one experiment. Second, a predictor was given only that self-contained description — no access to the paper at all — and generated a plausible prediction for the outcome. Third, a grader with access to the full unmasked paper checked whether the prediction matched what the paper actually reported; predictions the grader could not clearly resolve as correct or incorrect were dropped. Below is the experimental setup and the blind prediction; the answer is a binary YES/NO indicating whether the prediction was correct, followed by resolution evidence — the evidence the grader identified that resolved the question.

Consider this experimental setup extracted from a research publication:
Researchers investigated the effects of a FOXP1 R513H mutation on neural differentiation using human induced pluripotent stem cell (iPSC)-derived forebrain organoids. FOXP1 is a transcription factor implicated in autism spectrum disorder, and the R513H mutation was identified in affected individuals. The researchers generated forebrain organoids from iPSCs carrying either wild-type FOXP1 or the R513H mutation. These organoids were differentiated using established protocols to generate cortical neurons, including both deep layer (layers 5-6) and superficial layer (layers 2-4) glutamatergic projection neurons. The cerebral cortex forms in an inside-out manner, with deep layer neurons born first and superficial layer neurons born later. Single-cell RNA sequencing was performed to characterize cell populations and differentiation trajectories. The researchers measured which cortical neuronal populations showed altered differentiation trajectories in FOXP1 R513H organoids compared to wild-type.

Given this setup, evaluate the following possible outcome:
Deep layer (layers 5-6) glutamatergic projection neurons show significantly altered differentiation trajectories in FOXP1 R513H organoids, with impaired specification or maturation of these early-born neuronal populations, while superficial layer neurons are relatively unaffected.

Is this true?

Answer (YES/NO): NO